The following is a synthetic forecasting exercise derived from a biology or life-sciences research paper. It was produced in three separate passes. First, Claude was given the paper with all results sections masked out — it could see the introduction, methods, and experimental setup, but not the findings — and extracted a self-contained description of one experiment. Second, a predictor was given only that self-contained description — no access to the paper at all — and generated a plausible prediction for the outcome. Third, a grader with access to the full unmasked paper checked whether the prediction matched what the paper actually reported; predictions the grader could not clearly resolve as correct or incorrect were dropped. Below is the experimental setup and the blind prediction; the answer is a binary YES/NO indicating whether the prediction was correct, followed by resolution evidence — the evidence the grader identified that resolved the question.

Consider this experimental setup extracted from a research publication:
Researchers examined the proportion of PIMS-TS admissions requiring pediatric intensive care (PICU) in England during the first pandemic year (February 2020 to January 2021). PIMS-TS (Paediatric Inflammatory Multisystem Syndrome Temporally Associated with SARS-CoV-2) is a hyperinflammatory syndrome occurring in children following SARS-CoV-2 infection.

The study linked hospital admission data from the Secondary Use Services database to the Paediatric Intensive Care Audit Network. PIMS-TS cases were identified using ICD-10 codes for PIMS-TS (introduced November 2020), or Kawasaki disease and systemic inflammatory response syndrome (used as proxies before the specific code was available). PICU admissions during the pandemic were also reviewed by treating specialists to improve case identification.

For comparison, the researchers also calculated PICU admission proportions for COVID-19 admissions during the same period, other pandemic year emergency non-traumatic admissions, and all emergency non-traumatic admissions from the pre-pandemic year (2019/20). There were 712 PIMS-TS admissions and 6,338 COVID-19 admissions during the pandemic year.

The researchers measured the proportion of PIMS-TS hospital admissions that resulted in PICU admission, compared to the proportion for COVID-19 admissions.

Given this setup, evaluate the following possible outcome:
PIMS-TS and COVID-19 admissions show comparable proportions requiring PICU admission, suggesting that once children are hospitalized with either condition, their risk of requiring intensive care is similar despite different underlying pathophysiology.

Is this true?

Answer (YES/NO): NO